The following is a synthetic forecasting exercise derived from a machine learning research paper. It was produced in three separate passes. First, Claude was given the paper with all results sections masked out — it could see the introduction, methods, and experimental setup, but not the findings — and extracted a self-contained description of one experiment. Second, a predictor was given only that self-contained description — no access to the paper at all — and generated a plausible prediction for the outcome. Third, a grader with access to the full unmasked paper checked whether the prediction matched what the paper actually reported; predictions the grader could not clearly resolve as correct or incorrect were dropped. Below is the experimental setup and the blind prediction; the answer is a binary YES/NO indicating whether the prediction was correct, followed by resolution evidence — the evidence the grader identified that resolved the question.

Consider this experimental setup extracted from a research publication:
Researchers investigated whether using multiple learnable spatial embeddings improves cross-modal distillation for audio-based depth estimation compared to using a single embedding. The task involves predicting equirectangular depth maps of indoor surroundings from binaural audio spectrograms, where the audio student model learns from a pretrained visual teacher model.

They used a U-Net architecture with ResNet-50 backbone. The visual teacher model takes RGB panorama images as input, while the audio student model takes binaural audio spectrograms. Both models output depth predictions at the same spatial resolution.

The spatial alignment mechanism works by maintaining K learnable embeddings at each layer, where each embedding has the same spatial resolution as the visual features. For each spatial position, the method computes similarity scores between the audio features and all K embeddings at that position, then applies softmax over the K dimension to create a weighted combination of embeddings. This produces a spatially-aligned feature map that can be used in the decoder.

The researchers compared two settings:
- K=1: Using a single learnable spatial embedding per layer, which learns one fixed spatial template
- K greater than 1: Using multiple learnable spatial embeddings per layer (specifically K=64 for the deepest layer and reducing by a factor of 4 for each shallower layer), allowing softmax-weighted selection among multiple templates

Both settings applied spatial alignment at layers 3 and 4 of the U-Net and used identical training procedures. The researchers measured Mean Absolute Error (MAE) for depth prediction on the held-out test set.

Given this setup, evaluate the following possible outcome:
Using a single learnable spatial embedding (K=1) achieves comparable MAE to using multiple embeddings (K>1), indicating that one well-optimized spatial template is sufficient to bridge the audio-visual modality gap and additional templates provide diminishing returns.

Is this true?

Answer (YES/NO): NO